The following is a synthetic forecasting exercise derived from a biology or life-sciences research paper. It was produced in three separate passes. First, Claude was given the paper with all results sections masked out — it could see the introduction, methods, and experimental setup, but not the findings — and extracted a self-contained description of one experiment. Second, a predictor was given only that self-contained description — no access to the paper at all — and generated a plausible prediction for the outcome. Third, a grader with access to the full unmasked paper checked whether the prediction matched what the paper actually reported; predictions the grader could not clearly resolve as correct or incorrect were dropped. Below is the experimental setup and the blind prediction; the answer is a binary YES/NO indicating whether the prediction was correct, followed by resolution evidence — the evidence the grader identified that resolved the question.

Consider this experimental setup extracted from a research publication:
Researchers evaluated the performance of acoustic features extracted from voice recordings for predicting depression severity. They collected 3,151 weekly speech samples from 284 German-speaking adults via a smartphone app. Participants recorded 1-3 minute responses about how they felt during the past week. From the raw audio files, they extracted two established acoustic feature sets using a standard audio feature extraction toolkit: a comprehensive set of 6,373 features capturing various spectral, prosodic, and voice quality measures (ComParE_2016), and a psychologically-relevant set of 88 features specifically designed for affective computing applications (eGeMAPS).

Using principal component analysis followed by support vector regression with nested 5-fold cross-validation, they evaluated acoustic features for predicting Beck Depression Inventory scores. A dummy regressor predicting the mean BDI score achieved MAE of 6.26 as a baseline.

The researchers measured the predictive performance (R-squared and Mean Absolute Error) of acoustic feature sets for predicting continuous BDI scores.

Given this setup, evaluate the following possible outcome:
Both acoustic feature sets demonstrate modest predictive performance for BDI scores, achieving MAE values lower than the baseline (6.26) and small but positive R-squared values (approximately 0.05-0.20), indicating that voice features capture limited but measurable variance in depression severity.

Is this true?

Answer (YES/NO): YES